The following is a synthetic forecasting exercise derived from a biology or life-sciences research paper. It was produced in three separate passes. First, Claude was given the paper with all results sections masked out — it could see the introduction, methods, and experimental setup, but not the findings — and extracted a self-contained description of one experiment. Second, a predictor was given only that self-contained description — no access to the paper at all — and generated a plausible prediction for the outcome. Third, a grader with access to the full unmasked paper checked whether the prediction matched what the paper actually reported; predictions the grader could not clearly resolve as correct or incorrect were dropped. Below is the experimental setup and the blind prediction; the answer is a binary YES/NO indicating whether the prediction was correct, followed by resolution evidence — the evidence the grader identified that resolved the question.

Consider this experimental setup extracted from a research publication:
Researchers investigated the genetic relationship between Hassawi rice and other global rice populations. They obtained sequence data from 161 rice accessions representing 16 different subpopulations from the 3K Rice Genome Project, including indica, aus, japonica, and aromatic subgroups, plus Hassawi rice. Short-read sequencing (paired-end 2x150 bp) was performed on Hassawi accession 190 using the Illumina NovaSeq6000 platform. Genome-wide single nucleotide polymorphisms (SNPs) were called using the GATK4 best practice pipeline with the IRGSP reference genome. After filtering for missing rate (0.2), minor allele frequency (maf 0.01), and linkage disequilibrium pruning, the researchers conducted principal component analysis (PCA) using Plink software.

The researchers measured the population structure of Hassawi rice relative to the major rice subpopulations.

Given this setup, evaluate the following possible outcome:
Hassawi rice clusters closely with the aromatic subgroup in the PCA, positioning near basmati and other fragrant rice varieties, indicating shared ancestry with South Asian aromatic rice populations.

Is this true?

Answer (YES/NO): NO